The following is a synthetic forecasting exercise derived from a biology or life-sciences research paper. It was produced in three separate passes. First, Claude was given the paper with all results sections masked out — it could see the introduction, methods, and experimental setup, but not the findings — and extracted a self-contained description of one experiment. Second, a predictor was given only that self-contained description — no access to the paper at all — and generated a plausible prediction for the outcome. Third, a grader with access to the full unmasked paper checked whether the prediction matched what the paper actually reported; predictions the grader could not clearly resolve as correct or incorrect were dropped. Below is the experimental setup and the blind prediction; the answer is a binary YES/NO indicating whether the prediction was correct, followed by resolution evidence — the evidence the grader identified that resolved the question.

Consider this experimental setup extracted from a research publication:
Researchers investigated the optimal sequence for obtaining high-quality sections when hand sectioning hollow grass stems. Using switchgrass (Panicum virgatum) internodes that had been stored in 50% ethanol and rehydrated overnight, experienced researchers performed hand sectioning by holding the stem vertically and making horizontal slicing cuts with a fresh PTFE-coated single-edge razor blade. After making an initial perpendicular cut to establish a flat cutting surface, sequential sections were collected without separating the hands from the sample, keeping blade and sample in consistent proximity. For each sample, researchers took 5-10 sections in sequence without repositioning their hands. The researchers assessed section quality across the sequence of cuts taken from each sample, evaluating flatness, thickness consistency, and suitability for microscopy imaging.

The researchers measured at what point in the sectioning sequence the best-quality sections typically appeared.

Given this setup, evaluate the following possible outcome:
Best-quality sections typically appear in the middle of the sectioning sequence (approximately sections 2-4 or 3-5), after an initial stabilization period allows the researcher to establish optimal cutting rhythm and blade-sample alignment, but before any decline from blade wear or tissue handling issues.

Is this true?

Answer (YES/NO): NO